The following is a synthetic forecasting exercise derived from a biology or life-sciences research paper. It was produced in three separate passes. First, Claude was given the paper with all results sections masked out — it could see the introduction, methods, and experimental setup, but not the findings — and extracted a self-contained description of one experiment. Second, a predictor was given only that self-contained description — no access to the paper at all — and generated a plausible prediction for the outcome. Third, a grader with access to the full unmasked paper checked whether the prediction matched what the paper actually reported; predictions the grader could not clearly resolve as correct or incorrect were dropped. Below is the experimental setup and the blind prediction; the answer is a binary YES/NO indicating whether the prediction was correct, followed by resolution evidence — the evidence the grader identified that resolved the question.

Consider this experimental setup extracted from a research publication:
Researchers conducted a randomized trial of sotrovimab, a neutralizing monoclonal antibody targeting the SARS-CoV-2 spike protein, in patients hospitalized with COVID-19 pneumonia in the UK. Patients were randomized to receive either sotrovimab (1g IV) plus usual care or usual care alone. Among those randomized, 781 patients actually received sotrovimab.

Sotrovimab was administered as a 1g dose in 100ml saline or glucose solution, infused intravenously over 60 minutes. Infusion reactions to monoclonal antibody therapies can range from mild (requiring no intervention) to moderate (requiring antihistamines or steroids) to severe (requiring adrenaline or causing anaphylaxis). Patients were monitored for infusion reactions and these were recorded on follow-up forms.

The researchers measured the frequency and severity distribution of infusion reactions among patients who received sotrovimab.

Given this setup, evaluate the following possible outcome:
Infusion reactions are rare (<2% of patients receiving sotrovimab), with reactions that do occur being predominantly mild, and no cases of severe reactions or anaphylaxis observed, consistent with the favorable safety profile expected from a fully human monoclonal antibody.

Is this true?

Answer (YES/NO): NO